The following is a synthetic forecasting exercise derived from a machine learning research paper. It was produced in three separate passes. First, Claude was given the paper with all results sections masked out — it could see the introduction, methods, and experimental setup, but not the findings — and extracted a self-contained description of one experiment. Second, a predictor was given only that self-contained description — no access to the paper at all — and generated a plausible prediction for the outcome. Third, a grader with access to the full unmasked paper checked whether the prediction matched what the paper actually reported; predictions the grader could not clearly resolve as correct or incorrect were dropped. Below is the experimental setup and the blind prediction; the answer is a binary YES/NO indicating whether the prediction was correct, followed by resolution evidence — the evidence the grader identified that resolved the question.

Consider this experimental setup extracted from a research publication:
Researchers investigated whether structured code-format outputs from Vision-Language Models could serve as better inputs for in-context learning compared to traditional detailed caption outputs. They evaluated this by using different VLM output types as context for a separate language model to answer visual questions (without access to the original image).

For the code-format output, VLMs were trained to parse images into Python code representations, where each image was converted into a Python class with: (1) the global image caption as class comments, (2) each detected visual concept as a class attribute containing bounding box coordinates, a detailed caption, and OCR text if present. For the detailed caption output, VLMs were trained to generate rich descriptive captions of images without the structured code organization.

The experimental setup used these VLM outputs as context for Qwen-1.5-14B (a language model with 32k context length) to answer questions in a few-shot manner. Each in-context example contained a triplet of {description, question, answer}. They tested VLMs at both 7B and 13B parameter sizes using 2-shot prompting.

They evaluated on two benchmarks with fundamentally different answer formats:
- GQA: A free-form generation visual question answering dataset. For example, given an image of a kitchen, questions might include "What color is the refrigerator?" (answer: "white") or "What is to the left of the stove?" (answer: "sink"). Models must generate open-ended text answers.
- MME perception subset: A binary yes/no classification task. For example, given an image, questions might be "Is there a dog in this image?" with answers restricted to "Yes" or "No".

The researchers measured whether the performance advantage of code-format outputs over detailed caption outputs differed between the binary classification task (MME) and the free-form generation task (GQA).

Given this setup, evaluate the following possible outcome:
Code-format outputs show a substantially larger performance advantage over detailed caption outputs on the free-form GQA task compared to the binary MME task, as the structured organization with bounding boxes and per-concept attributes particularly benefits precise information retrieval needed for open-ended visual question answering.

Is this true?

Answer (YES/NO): YES